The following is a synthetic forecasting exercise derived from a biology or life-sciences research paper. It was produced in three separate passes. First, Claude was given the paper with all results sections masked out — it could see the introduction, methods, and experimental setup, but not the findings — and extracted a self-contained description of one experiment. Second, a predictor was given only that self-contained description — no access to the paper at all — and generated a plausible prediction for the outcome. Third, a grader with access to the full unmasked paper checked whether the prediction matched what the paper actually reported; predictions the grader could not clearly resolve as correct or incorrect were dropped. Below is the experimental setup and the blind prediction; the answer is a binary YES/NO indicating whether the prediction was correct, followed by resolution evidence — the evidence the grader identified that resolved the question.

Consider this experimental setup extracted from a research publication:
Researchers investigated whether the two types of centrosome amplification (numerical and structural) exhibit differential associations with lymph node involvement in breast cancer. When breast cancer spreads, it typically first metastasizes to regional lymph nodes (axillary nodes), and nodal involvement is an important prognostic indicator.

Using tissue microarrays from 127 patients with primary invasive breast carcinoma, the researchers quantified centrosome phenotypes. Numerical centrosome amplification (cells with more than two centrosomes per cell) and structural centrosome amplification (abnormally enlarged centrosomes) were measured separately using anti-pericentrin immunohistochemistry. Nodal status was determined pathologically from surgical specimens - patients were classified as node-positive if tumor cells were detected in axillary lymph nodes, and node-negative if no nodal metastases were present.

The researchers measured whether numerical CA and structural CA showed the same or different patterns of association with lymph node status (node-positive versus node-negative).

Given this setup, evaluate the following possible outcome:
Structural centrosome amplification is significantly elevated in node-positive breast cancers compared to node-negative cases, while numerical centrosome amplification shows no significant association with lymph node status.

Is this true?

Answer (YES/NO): NO